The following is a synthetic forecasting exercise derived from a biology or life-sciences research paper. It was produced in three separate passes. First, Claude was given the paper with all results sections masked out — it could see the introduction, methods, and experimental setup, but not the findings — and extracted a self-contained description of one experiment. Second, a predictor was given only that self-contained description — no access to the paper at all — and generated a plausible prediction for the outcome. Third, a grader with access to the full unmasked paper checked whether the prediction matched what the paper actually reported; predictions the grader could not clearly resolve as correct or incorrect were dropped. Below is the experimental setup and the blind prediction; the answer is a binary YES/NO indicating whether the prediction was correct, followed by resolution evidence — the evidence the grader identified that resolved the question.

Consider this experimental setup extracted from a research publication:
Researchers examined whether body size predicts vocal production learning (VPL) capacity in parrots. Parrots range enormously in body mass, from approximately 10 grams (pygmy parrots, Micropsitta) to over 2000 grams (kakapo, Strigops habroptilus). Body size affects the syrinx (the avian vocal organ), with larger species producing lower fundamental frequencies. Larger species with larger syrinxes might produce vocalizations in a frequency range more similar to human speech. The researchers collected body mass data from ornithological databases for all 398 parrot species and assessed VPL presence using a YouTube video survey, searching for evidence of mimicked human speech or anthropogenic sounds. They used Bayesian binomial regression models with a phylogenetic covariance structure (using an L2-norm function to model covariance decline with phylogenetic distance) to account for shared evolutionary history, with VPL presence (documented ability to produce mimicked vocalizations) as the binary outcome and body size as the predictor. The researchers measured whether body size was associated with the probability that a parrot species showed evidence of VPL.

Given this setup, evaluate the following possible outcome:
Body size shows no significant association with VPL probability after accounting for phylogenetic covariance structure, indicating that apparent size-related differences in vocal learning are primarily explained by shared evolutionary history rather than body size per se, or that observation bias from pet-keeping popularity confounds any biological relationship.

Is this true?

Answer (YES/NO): NO